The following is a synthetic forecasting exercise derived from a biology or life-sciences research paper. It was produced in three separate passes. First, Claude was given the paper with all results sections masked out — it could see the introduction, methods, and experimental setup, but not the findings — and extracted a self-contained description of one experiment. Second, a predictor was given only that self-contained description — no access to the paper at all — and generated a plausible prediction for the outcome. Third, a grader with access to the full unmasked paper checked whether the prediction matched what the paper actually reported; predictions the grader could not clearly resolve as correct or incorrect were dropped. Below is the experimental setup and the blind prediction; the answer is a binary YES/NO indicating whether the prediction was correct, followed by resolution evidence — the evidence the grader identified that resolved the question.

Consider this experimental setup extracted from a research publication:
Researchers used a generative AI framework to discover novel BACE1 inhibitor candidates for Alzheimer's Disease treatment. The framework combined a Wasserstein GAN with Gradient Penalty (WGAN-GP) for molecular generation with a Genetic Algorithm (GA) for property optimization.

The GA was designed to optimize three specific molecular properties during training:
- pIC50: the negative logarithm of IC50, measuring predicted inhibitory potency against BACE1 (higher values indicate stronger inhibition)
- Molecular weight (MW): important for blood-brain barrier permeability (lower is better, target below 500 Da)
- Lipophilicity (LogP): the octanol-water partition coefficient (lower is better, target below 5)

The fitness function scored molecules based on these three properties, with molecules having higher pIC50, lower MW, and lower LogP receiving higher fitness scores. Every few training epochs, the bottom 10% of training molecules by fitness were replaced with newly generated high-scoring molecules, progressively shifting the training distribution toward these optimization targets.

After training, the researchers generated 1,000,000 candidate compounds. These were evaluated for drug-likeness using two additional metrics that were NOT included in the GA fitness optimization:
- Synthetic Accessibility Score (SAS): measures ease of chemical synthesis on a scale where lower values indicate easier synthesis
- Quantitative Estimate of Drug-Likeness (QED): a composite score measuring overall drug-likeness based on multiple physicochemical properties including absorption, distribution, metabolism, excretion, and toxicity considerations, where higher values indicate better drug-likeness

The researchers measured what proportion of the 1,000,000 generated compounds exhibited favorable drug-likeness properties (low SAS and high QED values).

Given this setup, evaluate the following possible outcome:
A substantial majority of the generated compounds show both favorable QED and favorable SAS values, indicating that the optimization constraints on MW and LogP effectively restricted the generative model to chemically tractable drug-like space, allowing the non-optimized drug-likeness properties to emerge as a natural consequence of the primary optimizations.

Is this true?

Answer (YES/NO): NO